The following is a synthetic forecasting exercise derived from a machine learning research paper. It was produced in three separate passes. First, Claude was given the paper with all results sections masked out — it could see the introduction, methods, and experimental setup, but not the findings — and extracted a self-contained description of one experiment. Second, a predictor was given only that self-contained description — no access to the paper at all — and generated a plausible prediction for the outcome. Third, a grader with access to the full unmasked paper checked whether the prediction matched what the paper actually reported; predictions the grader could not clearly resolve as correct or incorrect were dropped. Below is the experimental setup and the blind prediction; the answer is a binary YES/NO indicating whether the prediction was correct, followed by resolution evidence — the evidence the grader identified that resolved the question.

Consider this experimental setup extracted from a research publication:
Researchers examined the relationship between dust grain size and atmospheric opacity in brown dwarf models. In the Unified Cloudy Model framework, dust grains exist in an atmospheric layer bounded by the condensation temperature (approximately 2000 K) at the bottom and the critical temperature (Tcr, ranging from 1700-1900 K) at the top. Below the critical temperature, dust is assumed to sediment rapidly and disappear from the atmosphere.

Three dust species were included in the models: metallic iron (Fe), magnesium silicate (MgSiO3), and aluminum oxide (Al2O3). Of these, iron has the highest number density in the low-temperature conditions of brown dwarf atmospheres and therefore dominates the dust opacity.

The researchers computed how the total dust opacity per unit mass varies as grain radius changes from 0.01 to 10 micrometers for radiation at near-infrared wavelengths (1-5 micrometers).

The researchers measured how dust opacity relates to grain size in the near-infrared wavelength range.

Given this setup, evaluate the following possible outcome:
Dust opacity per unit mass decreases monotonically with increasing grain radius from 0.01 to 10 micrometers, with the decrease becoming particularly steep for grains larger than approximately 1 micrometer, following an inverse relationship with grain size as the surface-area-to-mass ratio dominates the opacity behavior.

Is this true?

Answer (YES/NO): NO